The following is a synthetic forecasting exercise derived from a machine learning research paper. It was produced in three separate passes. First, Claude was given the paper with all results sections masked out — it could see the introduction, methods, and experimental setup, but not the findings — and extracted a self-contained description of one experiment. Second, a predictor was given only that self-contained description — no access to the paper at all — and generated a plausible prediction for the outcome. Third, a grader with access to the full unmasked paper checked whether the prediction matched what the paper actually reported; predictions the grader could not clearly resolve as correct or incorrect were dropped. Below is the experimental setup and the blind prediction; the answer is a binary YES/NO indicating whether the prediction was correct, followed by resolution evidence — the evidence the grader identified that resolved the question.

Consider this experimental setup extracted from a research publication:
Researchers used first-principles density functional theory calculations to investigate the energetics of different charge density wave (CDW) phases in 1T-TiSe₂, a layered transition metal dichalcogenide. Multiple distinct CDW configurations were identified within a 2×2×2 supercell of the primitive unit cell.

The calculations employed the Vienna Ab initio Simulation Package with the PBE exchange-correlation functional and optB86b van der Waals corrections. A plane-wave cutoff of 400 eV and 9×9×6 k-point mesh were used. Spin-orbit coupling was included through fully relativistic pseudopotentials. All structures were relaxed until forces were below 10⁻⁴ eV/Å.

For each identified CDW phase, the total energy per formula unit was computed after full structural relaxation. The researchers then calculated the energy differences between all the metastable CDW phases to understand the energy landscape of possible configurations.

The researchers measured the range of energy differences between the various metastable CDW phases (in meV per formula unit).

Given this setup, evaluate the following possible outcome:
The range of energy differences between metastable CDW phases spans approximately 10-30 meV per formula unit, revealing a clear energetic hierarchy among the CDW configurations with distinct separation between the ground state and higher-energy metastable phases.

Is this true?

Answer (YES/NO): NO